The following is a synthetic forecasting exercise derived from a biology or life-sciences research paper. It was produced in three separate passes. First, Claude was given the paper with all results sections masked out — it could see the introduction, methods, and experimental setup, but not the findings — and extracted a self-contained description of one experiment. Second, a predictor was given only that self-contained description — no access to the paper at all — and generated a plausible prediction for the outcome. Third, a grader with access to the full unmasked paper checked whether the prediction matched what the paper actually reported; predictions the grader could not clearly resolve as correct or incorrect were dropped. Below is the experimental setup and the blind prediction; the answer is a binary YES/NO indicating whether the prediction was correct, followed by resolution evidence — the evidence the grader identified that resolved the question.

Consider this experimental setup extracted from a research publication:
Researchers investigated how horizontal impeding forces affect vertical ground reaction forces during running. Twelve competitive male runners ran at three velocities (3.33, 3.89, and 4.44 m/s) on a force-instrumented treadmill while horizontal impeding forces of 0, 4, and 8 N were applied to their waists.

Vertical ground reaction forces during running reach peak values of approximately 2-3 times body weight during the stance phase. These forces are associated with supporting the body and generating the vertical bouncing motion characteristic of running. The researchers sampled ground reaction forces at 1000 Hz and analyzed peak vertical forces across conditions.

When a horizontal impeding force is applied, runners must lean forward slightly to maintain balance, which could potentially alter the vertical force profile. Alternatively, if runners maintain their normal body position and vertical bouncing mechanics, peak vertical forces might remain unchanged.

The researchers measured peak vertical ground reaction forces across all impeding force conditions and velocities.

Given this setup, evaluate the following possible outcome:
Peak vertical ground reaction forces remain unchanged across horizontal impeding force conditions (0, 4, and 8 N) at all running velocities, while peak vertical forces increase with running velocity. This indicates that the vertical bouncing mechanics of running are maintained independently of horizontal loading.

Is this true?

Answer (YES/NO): YES